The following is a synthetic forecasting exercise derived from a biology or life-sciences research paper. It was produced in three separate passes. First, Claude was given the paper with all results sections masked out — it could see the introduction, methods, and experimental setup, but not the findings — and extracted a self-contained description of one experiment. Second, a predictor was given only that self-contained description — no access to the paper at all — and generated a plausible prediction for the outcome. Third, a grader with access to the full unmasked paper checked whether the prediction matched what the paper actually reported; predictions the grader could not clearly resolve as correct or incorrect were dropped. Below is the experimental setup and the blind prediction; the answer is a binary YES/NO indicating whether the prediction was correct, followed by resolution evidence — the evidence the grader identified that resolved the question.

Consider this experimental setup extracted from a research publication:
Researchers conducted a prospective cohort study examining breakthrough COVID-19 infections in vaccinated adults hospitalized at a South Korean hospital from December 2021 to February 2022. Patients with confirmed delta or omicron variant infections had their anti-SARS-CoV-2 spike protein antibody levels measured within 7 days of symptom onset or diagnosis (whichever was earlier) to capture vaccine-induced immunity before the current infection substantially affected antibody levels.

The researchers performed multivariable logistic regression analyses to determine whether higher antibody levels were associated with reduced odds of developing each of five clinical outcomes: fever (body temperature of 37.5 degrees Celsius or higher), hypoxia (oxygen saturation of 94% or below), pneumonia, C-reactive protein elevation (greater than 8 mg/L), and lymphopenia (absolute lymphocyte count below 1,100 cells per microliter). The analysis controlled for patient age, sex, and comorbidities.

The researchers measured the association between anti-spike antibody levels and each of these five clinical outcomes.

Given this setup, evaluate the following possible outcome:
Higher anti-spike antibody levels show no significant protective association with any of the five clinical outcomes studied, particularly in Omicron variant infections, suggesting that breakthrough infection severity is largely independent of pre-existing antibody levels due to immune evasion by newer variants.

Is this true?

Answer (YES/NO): NO